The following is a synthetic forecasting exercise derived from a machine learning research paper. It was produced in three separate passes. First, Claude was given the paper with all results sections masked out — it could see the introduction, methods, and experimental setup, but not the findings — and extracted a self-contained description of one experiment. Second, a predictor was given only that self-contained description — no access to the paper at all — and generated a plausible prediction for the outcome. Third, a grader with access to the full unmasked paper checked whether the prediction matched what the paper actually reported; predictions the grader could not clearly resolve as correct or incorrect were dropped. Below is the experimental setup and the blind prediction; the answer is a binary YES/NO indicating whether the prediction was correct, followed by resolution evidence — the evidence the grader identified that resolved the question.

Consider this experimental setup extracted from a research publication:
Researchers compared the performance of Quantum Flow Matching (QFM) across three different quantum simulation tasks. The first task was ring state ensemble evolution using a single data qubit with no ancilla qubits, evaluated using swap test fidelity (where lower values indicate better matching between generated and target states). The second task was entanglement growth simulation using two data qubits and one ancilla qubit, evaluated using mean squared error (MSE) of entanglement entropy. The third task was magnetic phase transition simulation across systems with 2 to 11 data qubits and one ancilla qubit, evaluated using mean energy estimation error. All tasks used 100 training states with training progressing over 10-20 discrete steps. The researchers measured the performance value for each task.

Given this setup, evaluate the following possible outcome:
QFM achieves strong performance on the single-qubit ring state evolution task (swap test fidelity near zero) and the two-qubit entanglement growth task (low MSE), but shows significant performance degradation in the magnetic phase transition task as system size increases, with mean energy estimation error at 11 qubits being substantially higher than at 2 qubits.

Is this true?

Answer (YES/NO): NO